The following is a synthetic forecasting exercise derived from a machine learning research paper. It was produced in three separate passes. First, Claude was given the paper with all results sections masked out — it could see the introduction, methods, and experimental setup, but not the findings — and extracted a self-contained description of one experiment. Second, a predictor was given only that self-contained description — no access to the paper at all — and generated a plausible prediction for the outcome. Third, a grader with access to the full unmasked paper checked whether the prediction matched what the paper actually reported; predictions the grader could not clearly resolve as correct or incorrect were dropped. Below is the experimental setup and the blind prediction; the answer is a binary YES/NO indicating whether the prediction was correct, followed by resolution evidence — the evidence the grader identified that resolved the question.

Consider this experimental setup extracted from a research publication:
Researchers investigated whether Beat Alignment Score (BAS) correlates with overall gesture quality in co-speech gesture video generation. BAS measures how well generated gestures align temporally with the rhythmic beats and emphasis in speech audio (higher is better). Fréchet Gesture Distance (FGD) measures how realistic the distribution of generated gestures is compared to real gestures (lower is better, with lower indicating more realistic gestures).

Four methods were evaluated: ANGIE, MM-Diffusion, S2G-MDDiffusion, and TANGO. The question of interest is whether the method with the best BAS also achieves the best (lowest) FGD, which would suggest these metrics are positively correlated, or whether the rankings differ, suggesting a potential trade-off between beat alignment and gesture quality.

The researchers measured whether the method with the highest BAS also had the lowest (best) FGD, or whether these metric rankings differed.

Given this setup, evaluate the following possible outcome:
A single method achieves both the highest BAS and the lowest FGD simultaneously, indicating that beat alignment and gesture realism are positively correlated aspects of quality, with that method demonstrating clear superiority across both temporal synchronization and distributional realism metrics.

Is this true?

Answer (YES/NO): NO